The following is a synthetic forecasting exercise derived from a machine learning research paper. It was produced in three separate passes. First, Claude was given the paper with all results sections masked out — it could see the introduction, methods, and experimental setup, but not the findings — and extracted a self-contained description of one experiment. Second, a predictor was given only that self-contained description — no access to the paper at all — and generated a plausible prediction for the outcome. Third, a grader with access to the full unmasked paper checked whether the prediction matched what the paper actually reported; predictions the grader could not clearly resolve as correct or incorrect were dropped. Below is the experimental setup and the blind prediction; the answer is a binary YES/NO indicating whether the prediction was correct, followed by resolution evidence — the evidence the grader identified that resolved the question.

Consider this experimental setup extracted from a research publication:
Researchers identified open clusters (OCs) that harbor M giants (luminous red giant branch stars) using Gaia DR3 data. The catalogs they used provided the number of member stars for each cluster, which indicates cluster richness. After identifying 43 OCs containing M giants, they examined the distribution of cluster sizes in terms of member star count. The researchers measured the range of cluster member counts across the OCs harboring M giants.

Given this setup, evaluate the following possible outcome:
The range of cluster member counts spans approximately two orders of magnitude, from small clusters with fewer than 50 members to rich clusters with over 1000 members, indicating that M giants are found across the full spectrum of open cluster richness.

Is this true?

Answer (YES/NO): YES